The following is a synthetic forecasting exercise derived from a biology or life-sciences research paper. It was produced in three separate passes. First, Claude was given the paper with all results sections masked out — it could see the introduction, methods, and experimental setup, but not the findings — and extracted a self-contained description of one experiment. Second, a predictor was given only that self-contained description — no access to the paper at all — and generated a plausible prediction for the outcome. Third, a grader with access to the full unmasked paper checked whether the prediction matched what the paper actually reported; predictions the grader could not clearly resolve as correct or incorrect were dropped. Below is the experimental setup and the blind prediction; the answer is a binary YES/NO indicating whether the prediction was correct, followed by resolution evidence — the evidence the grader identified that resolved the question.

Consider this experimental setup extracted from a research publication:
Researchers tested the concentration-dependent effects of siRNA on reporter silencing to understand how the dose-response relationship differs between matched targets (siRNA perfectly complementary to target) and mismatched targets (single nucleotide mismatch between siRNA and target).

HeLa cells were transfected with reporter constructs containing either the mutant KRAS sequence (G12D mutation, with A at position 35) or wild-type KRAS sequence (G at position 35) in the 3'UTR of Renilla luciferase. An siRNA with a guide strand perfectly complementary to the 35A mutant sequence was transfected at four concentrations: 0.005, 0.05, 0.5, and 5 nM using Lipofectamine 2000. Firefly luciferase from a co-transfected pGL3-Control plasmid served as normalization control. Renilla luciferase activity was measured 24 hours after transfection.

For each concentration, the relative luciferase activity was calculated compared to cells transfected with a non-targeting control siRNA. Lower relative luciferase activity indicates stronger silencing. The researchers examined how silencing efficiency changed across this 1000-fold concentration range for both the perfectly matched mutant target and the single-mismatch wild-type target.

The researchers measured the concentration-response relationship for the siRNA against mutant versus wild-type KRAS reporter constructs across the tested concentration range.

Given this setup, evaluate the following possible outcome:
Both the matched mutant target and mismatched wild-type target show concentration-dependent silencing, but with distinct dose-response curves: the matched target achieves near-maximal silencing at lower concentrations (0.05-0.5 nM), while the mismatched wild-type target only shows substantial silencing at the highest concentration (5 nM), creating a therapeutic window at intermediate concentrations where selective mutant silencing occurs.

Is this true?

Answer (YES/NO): NO